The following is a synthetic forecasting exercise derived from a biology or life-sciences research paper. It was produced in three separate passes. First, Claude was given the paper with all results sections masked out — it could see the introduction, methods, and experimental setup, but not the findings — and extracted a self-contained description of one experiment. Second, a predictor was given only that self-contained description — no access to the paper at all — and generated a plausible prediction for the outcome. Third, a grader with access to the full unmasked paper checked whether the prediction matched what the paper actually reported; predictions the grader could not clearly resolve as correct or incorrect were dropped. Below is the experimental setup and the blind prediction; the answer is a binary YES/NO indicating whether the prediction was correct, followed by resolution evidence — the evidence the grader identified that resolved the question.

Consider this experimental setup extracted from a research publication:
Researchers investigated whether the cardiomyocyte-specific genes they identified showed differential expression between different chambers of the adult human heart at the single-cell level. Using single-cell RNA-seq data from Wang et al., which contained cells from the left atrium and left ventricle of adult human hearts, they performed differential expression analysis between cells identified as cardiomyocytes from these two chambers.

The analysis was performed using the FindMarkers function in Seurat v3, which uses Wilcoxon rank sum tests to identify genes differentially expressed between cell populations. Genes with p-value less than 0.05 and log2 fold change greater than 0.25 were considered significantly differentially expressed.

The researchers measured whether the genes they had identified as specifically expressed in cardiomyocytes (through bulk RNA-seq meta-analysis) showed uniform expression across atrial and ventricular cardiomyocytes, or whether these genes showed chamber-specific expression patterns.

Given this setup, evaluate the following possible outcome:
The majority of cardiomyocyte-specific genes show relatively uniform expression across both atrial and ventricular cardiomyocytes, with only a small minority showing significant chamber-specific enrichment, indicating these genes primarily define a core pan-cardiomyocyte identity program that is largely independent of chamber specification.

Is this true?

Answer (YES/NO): YES